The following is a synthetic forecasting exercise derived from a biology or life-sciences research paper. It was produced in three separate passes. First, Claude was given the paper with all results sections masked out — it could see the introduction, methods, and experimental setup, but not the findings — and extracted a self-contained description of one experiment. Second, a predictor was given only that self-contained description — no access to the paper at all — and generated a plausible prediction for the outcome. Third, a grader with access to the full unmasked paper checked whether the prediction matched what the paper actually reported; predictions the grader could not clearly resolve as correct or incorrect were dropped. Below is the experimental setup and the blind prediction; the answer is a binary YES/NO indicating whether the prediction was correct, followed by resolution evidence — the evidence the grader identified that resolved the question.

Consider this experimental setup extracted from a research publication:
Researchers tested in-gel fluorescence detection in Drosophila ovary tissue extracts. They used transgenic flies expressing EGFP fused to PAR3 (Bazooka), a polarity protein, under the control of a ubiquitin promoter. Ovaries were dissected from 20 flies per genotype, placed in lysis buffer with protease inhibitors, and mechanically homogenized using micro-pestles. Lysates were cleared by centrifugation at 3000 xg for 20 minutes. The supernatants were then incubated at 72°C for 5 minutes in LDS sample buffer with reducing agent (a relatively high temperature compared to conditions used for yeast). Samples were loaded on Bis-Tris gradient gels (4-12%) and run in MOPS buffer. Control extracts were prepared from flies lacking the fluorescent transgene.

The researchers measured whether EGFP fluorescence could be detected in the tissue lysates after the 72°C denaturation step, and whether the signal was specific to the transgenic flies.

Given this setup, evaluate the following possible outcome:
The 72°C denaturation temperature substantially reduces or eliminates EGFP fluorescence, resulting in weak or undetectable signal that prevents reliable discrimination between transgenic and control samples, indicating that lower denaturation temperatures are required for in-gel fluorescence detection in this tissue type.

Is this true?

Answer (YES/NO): NO